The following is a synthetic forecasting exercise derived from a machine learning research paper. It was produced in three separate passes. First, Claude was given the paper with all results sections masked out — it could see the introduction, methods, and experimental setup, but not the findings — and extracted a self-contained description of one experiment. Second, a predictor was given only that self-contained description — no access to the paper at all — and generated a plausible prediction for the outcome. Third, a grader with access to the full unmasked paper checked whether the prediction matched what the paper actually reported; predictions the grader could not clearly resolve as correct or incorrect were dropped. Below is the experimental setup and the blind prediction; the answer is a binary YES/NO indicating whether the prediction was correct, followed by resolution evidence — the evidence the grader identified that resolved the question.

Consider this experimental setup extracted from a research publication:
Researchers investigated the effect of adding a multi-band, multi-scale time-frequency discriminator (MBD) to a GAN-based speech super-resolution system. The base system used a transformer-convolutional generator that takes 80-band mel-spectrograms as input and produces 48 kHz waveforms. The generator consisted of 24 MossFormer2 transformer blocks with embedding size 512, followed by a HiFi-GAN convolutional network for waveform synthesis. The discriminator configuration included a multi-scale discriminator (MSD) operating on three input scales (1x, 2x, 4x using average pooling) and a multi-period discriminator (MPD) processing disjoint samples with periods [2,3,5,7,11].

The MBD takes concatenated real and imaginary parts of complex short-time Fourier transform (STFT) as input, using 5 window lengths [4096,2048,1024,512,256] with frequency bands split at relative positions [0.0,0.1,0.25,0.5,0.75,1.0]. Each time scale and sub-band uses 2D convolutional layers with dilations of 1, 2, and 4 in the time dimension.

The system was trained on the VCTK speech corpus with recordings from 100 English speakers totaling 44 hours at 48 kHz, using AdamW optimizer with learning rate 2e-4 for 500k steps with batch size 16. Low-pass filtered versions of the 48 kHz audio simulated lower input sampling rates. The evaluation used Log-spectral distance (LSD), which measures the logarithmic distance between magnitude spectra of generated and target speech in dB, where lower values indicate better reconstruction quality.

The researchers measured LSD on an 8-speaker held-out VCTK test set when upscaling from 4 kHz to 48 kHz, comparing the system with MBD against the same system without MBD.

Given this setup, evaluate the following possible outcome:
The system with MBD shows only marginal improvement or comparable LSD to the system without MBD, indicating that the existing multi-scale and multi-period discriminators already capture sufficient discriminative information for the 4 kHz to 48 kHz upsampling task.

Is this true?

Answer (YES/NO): YES